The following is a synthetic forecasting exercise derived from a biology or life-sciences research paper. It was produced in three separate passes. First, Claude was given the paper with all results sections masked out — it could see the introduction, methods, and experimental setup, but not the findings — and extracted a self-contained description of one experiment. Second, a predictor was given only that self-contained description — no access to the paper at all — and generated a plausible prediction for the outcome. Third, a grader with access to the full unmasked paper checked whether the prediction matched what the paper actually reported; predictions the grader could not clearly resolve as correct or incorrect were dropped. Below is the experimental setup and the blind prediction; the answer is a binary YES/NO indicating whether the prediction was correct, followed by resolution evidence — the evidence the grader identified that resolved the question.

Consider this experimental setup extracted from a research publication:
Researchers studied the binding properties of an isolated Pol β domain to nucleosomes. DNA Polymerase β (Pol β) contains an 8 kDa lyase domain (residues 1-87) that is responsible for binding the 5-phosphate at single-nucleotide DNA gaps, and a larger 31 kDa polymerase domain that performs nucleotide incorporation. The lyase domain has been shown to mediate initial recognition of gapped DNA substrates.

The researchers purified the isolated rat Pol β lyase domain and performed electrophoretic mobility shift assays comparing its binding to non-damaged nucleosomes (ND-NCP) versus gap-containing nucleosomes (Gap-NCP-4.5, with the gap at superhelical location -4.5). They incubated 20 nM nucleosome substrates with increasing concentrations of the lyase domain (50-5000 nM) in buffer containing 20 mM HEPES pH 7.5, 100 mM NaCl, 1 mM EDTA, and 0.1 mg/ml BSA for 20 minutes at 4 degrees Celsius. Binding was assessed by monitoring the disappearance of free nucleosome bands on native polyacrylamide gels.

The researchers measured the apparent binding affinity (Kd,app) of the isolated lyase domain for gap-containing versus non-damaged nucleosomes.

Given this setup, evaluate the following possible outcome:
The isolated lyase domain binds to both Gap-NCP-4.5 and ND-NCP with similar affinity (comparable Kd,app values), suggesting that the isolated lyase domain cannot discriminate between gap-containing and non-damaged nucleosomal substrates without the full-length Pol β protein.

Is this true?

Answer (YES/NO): NO